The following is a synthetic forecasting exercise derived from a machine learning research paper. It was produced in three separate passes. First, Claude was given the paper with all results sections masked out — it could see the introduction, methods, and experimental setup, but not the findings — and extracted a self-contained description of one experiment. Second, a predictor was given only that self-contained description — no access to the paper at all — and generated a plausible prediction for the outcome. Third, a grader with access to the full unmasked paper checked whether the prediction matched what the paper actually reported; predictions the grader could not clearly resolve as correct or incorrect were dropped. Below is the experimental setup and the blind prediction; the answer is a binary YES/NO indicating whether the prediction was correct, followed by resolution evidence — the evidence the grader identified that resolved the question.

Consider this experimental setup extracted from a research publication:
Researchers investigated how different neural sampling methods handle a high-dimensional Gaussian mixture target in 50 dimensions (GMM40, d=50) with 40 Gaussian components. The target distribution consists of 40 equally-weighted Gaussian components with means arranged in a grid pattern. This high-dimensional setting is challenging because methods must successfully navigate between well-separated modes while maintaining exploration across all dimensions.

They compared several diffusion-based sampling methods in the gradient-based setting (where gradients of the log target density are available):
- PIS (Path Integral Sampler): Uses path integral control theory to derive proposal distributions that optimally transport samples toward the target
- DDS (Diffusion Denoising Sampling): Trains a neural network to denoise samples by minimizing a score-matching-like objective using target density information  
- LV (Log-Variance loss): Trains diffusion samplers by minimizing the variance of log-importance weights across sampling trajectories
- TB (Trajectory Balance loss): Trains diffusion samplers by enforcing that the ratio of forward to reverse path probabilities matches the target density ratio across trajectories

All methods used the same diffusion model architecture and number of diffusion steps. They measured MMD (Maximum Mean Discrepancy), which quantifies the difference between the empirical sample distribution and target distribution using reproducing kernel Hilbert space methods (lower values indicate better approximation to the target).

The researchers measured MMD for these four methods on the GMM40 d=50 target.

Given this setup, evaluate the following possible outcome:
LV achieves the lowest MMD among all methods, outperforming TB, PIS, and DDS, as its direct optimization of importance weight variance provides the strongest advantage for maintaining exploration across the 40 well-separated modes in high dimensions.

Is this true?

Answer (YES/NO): NO